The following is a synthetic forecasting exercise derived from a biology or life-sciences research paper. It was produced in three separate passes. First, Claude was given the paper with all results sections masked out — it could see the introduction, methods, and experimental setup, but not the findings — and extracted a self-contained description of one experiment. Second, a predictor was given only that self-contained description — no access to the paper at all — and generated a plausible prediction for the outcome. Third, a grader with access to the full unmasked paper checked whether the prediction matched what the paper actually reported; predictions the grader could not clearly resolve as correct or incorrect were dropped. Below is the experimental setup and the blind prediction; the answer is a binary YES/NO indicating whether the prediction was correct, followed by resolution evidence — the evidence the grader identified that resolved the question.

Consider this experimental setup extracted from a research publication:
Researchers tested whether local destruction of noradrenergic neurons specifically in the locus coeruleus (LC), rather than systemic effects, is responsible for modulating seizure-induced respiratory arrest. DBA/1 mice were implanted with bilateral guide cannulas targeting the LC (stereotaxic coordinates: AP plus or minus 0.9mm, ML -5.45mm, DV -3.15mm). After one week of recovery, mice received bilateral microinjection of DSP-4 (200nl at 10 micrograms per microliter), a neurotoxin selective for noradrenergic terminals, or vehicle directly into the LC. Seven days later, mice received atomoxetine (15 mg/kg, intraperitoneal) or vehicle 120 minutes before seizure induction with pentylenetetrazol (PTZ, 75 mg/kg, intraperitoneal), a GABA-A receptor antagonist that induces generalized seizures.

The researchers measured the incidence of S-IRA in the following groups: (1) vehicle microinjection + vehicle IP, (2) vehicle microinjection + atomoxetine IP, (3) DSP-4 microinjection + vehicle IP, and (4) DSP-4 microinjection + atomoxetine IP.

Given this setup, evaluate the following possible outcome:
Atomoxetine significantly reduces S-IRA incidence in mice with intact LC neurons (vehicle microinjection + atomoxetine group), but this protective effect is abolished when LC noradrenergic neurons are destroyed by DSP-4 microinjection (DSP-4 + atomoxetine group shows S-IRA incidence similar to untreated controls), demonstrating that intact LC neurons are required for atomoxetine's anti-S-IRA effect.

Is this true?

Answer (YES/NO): YES